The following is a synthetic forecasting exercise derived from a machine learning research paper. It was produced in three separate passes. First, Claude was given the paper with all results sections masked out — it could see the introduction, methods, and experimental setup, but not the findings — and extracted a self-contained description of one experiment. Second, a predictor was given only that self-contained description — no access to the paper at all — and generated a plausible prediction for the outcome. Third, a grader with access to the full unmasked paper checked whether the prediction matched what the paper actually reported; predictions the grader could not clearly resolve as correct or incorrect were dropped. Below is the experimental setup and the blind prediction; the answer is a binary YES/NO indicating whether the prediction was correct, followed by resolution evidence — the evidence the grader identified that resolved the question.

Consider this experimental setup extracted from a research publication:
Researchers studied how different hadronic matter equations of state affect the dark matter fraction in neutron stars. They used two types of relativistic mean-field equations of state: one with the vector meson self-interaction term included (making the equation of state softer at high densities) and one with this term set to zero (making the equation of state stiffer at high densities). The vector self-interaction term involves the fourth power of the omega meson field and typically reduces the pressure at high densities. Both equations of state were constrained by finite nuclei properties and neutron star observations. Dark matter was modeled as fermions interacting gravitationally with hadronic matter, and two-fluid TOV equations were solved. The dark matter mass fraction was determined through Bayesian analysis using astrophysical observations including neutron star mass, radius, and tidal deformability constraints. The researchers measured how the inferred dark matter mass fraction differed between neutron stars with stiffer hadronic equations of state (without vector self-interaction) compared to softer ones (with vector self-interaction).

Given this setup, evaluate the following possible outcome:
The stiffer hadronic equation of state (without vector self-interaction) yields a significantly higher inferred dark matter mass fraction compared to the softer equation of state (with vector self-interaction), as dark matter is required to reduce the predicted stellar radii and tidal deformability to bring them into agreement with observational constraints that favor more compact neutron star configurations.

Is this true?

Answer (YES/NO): YES